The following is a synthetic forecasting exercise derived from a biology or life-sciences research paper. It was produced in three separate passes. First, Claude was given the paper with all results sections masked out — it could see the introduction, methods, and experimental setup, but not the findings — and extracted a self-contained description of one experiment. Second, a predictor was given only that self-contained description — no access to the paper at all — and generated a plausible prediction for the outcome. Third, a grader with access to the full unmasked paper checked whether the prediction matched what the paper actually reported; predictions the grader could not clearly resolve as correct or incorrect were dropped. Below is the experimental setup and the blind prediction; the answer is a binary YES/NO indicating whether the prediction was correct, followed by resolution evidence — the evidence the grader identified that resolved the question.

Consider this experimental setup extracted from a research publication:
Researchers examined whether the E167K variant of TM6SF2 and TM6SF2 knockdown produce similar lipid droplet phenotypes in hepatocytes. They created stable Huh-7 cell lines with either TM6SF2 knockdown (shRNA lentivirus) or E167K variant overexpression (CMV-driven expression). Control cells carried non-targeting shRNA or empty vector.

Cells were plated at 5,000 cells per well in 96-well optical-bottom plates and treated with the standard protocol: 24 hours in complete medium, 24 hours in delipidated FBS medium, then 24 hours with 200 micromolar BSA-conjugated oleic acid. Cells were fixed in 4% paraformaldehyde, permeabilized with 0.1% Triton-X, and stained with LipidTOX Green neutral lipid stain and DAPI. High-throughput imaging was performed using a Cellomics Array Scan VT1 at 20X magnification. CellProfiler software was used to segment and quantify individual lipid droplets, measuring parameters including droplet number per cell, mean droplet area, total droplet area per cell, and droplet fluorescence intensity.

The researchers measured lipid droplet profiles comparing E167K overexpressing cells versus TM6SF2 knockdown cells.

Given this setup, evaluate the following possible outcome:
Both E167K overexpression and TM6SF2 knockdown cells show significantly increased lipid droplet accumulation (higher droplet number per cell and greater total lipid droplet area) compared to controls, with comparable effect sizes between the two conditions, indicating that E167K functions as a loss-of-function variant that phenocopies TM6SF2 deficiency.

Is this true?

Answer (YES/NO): NO